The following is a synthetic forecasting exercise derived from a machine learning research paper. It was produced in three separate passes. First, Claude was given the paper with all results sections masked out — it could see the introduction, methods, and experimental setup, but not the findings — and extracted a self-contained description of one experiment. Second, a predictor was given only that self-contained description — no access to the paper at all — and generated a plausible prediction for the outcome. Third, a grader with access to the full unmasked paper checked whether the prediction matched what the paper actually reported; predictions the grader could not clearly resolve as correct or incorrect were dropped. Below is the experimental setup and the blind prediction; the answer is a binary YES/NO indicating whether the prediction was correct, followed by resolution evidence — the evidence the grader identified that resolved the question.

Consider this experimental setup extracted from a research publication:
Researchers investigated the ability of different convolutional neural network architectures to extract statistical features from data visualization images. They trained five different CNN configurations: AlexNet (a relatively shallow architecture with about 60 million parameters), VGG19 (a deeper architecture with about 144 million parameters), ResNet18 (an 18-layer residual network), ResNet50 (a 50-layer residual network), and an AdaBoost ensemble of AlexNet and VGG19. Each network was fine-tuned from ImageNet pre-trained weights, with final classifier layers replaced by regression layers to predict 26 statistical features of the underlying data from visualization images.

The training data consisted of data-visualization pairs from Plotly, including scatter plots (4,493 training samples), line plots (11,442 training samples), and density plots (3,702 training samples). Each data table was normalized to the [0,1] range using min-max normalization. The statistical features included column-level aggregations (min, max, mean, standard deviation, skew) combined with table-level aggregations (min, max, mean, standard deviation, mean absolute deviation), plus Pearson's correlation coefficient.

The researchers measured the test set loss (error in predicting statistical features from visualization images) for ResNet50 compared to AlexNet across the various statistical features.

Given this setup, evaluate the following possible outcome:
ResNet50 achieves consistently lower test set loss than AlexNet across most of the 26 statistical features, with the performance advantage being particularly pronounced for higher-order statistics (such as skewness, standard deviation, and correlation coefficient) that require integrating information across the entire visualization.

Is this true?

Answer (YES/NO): NO